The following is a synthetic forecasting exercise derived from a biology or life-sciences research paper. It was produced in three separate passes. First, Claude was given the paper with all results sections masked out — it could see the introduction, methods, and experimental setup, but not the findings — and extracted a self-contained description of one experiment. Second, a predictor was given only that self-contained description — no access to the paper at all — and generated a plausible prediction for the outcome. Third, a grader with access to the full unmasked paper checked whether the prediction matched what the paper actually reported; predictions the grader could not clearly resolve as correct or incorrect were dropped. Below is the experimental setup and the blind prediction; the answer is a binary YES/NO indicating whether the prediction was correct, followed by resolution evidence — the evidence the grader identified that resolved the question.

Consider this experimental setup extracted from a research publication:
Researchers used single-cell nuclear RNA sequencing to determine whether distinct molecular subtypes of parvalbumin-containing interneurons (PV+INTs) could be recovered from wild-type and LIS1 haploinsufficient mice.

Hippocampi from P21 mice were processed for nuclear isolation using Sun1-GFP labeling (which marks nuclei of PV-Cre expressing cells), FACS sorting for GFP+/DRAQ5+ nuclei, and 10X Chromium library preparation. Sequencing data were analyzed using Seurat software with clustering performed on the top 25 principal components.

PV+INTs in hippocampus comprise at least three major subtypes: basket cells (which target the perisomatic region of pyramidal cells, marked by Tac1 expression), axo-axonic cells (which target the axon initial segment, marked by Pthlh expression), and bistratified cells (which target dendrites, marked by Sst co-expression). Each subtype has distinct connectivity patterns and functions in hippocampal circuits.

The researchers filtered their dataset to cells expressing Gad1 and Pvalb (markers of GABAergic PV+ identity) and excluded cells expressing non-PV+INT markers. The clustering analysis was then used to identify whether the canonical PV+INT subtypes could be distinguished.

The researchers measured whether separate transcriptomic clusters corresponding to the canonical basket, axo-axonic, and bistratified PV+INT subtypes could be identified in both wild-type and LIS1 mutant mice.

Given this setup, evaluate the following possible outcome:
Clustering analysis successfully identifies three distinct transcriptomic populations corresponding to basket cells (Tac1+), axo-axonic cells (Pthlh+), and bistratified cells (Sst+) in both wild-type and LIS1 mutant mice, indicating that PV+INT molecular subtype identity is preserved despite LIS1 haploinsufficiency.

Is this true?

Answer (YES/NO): YES